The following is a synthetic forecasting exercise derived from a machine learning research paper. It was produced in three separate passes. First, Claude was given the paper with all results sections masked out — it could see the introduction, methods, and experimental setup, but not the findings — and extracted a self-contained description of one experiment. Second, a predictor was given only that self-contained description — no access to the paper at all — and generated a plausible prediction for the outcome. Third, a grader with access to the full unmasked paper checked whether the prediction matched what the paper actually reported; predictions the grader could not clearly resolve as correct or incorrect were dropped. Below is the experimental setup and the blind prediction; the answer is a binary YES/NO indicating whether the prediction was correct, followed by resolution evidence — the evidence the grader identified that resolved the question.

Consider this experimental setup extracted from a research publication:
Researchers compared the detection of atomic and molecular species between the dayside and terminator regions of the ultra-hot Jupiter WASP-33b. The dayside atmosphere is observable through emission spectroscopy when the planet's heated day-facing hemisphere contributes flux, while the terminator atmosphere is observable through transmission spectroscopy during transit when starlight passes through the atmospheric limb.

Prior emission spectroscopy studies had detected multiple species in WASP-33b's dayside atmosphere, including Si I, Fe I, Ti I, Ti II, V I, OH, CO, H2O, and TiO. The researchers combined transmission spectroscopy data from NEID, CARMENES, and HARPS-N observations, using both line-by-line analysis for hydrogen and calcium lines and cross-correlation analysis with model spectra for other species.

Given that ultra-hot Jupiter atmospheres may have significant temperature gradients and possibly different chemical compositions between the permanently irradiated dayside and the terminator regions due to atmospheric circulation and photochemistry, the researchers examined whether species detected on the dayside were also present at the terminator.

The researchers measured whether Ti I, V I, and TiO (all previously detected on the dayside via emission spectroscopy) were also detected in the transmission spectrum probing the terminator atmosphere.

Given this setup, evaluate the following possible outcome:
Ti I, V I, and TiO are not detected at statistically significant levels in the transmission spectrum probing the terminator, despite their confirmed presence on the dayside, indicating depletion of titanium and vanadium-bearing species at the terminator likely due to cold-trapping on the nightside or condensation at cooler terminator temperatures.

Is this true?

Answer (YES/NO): YES